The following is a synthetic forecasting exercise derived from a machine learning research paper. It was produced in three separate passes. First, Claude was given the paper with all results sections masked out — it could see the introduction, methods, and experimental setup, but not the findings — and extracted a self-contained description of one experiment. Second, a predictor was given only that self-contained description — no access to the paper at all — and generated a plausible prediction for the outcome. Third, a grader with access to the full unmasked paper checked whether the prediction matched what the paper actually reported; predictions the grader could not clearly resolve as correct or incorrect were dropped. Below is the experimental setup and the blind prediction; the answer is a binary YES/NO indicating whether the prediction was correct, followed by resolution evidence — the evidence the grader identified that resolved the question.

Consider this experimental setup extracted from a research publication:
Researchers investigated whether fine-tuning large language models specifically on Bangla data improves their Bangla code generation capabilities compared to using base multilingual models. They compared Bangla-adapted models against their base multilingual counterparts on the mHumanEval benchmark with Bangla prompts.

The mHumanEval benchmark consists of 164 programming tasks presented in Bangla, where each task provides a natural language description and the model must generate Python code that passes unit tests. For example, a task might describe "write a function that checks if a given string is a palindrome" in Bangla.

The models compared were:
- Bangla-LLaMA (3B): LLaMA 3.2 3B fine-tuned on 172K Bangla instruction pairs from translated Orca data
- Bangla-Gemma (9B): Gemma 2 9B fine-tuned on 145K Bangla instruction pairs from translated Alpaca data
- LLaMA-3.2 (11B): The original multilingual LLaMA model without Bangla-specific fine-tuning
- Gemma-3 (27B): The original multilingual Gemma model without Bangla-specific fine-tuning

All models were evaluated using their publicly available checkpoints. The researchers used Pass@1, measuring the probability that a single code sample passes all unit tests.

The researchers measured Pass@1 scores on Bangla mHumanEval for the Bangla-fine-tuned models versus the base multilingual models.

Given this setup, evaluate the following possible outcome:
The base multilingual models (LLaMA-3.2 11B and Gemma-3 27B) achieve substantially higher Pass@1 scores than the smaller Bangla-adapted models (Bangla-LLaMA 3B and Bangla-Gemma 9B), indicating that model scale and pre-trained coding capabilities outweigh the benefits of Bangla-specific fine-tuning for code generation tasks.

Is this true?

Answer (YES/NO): YES